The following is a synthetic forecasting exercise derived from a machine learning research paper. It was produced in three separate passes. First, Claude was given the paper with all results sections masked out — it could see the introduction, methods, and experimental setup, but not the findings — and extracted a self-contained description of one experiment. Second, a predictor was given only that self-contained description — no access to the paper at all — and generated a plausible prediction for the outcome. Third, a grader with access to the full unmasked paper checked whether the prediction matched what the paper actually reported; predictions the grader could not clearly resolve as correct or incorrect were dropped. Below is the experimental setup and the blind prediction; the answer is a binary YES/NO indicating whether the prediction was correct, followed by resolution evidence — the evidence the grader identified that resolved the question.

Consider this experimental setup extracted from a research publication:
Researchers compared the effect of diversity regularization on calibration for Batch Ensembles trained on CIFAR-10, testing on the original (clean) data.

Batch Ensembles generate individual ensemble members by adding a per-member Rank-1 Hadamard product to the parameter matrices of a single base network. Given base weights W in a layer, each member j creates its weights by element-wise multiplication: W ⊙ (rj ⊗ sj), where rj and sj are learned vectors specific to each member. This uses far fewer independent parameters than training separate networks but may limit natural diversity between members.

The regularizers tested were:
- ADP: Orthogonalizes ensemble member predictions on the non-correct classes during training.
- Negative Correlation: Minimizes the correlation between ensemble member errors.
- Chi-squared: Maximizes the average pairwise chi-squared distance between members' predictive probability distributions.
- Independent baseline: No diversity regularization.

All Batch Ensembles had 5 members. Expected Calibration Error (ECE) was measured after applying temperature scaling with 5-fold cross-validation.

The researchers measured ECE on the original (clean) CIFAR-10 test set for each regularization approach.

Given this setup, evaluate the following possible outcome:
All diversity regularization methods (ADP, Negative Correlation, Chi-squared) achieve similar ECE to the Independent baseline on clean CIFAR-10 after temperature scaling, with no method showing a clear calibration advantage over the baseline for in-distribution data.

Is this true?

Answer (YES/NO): NO